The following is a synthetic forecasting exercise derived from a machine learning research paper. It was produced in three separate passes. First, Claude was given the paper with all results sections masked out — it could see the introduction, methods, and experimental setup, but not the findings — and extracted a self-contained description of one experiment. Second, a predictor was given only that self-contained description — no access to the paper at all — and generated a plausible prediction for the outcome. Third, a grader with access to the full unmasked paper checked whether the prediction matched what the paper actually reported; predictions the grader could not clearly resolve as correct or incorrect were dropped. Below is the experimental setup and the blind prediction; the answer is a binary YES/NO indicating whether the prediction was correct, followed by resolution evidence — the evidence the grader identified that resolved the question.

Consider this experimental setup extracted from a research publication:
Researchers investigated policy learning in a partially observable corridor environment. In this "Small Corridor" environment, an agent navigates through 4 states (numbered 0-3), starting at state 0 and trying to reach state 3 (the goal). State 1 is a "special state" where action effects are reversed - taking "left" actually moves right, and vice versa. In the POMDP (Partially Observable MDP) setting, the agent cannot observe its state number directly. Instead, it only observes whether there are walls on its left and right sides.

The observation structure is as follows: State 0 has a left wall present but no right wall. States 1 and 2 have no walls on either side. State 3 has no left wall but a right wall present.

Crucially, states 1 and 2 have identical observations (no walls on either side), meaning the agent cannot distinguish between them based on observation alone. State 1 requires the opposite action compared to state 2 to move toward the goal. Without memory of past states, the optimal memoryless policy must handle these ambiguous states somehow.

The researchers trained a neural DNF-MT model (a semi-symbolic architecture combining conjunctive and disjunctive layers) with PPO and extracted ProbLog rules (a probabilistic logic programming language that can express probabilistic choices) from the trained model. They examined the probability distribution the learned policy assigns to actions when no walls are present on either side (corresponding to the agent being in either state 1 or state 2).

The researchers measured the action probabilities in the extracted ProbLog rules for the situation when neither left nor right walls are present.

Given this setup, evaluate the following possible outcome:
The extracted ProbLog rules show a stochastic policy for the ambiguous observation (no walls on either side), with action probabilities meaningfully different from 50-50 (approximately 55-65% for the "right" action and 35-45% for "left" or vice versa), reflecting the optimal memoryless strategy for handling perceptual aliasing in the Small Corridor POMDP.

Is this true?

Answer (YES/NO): NO